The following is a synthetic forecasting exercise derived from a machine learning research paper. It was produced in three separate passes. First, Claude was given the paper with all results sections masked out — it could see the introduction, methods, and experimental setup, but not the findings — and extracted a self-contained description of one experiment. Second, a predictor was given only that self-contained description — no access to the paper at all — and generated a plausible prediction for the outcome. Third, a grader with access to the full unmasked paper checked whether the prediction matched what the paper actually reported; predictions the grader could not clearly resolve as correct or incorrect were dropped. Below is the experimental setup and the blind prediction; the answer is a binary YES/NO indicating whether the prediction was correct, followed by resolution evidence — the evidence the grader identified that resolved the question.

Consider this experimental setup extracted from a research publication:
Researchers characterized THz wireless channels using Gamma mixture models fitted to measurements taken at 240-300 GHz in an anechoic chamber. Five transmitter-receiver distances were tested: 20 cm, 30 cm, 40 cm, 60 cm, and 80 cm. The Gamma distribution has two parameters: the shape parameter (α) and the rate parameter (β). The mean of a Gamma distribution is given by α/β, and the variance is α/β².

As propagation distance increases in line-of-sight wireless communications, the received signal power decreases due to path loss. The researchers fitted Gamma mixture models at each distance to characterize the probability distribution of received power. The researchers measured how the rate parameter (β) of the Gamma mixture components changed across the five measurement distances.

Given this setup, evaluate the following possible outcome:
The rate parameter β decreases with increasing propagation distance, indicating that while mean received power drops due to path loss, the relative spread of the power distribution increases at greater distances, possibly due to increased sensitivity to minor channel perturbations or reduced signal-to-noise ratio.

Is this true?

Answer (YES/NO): YES